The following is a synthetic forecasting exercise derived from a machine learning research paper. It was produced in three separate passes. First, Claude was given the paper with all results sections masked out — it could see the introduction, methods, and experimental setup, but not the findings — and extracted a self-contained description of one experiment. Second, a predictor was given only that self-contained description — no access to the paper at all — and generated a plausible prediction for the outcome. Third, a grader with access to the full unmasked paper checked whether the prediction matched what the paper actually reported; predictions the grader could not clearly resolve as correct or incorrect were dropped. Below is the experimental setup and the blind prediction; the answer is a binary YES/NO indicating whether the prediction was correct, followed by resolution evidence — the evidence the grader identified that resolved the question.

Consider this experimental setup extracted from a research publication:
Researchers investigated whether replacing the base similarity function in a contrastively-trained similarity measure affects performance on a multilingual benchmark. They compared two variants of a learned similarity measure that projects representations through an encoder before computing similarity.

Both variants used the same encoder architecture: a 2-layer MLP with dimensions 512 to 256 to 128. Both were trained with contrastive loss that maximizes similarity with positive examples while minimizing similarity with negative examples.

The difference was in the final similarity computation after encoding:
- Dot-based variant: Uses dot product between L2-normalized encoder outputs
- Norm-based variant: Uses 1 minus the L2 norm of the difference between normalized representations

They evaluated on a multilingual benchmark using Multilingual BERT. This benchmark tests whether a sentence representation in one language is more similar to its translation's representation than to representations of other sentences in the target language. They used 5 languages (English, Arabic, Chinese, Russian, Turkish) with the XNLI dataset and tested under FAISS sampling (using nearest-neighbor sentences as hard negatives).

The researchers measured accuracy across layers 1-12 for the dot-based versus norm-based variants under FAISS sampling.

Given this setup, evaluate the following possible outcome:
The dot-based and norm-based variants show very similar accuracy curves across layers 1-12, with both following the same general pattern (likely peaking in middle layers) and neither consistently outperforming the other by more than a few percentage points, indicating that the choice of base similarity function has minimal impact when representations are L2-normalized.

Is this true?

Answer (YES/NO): NO